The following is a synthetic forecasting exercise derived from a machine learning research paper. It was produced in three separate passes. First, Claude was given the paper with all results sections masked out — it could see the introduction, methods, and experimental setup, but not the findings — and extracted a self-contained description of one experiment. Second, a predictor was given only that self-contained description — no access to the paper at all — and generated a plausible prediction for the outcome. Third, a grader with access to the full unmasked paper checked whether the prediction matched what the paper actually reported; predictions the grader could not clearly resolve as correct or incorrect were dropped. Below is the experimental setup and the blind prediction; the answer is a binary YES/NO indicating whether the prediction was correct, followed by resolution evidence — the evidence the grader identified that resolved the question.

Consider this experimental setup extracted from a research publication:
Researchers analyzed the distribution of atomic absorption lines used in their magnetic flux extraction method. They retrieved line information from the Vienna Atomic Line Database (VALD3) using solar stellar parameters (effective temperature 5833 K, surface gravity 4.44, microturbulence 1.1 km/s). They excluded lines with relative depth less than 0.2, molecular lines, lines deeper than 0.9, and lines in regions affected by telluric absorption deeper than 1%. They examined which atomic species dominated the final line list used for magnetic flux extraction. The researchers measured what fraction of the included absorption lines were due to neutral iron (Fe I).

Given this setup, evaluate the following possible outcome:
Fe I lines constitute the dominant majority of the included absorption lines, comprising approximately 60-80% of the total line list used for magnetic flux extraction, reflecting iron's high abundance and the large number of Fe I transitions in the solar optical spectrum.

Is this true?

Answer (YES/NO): NO